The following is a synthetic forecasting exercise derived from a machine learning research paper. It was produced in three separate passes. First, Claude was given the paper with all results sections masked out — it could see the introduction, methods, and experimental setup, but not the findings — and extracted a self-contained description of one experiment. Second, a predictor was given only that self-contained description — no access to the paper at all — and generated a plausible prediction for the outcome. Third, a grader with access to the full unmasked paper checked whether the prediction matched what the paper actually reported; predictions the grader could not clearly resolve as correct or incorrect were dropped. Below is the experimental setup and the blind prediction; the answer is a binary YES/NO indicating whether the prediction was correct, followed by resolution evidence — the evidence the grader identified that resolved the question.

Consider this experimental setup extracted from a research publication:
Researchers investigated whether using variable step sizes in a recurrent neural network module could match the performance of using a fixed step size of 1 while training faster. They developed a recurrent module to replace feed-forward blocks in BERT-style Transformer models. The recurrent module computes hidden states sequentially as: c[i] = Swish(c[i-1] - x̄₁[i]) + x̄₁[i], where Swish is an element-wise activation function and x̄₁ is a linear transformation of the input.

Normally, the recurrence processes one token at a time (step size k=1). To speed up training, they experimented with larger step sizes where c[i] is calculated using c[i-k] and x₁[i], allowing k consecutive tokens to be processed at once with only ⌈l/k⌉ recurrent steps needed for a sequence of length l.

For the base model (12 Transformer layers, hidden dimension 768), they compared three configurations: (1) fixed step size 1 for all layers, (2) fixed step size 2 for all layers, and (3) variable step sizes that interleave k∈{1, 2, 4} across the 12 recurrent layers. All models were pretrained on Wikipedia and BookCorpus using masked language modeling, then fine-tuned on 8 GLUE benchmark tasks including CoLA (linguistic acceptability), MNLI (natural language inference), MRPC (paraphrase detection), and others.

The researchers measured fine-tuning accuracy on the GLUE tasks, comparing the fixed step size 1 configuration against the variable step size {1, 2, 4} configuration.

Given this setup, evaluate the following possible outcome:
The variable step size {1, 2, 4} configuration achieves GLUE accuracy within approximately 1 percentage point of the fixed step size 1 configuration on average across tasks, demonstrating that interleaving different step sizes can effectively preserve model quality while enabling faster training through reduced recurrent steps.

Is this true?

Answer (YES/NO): YES